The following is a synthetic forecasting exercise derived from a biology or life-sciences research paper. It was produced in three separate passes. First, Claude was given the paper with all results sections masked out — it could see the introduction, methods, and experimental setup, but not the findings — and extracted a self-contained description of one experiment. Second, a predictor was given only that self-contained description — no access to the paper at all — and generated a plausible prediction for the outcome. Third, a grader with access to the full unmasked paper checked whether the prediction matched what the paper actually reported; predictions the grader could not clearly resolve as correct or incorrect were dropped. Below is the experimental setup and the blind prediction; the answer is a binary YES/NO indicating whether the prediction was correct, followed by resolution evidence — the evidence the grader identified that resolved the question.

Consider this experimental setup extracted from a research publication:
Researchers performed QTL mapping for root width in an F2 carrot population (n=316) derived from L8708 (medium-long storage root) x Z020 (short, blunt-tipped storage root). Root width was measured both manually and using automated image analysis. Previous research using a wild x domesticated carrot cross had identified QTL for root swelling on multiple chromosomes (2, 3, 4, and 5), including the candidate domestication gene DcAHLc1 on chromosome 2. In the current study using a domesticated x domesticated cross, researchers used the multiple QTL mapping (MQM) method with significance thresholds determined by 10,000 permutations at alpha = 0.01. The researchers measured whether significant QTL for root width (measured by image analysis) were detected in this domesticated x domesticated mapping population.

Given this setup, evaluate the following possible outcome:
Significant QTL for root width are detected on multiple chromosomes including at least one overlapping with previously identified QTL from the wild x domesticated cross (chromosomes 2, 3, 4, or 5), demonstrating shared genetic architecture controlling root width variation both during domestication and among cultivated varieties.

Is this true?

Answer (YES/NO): NO